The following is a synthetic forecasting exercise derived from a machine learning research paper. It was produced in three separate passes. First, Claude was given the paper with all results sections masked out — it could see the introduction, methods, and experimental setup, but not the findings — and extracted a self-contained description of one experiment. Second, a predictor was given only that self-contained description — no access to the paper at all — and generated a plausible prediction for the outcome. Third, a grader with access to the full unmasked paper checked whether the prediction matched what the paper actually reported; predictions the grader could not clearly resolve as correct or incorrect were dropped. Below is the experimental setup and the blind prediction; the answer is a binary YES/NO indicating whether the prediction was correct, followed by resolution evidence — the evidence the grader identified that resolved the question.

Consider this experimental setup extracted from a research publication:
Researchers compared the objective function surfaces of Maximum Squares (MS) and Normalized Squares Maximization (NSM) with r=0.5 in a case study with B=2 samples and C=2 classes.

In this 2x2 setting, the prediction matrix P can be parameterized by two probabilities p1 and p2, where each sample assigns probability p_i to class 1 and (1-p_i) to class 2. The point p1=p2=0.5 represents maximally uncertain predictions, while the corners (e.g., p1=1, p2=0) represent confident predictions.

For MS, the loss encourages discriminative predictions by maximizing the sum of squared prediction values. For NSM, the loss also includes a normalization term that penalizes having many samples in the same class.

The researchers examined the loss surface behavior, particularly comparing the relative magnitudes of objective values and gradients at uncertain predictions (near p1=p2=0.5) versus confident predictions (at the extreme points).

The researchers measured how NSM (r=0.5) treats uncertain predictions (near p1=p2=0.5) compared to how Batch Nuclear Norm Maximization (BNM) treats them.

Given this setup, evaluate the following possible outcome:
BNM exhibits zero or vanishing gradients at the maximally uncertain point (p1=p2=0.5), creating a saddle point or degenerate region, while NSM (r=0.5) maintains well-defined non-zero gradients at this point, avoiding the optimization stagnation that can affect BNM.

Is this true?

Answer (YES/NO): NO